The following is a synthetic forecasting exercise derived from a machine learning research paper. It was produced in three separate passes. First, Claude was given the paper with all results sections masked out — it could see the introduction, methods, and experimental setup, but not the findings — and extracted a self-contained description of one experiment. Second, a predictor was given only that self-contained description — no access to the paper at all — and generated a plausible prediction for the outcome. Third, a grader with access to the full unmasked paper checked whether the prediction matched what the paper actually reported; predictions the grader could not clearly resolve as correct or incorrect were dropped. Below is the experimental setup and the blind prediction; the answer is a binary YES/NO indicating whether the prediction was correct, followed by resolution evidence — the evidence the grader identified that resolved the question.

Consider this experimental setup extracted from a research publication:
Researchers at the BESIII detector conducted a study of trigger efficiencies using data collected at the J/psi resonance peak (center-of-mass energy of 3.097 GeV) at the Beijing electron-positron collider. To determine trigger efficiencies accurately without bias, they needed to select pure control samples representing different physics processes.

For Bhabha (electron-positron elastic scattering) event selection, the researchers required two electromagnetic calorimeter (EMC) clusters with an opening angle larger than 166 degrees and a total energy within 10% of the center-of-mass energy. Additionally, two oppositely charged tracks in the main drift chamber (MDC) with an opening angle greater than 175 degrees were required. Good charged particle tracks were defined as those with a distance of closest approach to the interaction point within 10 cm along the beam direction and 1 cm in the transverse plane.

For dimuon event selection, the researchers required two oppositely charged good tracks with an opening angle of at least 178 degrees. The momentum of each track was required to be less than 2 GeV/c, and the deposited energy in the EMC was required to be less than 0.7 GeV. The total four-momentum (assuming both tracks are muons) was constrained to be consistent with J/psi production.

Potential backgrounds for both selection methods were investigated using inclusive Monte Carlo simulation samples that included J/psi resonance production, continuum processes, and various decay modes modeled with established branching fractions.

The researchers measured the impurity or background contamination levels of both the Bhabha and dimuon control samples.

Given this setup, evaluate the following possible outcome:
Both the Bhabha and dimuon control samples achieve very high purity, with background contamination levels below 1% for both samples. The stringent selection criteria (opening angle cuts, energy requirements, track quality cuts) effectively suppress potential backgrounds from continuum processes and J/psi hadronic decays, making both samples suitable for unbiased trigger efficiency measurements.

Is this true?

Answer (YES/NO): YES